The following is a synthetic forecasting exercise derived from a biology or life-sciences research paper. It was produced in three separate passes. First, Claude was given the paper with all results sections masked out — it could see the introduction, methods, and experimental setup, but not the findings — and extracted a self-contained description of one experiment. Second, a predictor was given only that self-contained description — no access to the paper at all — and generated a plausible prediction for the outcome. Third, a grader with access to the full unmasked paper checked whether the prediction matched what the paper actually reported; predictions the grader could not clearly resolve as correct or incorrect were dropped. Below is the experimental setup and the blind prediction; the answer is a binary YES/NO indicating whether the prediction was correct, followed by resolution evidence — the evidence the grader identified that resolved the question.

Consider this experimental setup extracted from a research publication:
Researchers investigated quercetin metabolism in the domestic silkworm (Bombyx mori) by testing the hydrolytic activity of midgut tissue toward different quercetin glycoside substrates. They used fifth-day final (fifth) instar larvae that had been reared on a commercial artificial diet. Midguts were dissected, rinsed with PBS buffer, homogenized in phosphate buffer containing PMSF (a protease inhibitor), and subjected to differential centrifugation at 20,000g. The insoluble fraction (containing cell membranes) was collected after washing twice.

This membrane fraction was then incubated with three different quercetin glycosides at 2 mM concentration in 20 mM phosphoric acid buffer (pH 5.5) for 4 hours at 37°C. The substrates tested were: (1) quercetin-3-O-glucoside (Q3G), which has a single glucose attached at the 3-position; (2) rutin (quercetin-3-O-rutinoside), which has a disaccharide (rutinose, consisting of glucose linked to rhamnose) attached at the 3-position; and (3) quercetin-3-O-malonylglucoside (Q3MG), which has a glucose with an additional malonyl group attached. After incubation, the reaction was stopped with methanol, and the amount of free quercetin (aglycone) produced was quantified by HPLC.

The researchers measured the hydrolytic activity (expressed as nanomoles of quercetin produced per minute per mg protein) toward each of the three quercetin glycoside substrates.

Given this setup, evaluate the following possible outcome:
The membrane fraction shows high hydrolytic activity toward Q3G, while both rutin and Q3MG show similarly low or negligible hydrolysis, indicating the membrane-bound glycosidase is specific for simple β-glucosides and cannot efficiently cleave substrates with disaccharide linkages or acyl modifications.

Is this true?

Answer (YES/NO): NO